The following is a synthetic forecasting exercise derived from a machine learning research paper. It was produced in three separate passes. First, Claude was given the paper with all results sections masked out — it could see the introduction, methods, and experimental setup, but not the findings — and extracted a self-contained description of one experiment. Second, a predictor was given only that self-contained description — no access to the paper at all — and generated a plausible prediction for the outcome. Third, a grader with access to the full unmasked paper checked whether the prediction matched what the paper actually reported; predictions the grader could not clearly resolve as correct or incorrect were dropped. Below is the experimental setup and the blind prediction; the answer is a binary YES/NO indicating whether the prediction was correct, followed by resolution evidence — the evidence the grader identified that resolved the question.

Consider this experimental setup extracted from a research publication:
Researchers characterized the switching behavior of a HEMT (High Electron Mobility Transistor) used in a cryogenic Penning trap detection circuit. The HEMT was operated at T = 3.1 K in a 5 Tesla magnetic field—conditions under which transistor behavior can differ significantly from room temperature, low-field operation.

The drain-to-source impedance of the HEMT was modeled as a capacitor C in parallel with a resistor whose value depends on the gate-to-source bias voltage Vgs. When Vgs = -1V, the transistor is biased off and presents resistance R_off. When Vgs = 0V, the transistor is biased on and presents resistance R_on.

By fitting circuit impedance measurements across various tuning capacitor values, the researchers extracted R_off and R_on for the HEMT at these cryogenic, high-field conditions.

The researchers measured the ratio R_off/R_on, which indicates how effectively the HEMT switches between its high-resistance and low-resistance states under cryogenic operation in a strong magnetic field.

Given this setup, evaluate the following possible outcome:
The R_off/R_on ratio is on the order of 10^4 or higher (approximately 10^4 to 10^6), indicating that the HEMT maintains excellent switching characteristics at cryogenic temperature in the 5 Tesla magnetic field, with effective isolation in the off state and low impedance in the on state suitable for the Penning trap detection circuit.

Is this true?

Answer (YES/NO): NO